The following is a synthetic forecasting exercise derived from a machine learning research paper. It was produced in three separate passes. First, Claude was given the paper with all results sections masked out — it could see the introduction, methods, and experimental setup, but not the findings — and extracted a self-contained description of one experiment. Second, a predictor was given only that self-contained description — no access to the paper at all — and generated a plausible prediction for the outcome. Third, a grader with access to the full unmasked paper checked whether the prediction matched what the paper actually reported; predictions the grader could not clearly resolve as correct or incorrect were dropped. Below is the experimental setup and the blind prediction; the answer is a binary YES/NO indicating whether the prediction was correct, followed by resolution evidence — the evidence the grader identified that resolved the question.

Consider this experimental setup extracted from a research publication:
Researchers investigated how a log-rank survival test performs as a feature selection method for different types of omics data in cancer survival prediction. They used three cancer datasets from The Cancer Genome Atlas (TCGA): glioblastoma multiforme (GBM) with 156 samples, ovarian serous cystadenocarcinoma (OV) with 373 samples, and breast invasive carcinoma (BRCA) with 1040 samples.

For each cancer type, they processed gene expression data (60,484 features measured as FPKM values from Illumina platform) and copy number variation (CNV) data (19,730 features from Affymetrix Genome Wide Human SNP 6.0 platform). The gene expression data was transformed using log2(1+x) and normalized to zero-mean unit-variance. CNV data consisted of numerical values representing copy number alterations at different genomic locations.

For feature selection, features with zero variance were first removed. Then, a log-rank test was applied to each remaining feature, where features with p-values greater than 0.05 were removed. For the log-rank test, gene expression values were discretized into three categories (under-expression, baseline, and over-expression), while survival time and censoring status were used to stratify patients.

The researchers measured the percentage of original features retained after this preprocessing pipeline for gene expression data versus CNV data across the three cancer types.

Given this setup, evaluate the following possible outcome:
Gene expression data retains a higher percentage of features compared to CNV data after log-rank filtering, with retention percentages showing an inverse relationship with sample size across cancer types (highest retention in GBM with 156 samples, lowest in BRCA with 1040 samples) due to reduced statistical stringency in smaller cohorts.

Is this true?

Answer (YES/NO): NO